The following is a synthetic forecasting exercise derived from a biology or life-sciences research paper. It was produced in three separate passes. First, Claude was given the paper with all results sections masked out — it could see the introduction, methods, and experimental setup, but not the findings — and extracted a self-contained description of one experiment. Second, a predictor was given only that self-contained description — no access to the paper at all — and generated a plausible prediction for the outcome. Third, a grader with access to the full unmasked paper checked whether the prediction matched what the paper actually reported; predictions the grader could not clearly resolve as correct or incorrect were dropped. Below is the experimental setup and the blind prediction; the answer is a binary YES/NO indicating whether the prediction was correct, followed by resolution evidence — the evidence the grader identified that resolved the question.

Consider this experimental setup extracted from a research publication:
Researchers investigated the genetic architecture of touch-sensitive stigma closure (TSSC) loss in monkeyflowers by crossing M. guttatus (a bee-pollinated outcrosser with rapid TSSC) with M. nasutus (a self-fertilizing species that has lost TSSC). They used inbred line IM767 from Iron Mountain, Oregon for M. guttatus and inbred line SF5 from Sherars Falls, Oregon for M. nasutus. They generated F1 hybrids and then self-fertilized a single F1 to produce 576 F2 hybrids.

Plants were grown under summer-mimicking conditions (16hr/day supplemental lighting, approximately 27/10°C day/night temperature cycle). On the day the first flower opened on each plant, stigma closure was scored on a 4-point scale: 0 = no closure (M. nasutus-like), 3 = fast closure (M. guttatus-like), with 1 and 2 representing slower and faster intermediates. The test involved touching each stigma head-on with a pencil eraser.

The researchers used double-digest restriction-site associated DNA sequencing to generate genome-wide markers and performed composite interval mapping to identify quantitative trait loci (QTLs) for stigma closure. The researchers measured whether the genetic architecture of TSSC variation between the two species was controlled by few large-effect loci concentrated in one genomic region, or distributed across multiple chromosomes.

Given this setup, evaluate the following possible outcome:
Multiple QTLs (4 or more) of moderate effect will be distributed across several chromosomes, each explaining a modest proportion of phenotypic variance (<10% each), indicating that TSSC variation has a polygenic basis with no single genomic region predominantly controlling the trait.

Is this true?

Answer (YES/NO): YES